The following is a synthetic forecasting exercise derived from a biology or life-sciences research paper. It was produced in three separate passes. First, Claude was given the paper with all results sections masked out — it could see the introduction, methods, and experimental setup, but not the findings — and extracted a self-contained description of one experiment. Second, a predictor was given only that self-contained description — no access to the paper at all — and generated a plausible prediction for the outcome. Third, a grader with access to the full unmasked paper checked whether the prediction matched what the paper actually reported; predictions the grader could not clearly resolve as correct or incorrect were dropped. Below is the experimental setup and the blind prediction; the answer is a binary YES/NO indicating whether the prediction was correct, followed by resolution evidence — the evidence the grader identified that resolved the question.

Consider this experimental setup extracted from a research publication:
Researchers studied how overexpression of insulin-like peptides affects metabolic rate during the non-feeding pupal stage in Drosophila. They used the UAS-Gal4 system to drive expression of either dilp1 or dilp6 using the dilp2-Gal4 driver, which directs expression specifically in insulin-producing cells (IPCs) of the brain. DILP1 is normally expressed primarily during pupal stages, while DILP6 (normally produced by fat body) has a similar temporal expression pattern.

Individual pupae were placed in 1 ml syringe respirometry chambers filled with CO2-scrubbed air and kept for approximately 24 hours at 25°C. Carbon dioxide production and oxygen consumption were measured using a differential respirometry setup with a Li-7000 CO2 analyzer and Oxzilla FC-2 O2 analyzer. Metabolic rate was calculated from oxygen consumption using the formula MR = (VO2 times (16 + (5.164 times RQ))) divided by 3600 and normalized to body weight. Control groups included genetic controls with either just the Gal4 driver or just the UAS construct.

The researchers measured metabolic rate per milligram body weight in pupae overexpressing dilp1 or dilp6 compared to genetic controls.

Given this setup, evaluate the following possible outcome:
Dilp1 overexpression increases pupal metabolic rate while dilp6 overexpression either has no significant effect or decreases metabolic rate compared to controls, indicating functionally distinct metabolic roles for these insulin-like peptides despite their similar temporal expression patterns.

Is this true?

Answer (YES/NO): NO